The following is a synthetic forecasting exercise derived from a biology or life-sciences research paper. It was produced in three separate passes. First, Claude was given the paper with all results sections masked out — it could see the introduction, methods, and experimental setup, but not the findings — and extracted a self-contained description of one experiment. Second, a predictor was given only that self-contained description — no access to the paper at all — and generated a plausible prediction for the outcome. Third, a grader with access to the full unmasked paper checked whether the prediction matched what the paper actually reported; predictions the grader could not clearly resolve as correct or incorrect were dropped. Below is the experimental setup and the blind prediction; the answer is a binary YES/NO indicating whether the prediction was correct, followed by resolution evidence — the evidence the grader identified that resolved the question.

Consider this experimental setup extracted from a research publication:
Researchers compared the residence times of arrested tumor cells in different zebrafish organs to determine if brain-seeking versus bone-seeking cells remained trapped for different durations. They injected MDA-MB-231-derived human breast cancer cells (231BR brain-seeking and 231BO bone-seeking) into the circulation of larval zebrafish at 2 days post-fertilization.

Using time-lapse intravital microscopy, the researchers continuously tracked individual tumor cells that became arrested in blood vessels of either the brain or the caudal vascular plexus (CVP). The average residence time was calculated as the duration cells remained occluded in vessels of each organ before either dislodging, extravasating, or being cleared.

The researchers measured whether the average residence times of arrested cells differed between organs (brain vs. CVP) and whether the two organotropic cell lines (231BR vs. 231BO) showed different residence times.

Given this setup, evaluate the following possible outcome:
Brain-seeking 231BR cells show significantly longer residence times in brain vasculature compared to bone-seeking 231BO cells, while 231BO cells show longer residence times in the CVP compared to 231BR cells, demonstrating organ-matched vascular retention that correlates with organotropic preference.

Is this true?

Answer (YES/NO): NO